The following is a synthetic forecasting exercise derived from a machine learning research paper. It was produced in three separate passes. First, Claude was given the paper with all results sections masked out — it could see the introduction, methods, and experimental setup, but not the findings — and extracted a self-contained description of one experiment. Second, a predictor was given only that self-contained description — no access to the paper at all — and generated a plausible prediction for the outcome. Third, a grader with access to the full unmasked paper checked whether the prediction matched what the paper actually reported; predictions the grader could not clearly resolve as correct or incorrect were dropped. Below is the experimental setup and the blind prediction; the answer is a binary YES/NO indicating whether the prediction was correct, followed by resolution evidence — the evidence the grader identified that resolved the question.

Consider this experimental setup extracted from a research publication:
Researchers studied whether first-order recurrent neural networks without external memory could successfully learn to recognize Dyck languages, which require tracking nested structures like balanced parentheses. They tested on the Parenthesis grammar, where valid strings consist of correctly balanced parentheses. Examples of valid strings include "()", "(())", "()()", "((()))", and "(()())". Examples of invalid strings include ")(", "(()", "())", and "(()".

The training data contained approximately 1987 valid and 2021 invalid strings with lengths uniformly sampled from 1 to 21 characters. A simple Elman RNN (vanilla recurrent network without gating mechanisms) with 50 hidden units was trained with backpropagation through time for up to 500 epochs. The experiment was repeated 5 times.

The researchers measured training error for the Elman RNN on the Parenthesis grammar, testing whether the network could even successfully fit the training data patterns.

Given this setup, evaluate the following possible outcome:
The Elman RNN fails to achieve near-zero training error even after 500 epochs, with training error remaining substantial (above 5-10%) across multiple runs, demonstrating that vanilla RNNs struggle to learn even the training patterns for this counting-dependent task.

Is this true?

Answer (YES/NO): YES